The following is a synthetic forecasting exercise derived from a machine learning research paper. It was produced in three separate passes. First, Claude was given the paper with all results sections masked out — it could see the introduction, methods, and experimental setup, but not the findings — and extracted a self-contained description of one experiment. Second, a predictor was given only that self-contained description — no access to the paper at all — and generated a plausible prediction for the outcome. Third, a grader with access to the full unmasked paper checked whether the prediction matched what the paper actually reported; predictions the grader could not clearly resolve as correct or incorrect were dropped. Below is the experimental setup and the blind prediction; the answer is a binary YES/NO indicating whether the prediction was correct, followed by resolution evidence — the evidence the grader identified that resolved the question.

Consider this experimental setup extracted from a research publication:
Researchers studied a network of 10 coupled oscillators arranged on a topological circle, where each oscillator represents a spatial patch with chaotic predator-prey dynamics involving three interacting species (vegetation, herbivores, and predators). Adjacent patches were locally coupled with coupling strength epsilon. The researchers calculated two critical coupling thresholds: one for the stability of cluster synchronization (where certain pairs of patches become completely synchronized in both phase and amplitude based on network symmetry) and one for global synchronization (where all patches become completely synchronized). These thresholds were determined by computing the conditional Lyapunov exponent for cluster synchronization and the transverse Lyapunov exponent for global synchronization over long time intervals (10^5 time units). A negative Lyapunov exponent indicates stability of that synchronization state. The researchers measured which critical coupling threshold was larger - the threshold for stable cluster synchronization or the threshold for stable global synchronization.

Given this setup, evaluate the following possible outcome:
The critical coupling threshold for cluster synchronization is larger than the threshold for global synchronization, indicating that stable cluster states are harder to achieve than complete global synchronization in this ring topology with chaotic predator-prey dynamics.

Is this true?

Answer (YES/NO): NO